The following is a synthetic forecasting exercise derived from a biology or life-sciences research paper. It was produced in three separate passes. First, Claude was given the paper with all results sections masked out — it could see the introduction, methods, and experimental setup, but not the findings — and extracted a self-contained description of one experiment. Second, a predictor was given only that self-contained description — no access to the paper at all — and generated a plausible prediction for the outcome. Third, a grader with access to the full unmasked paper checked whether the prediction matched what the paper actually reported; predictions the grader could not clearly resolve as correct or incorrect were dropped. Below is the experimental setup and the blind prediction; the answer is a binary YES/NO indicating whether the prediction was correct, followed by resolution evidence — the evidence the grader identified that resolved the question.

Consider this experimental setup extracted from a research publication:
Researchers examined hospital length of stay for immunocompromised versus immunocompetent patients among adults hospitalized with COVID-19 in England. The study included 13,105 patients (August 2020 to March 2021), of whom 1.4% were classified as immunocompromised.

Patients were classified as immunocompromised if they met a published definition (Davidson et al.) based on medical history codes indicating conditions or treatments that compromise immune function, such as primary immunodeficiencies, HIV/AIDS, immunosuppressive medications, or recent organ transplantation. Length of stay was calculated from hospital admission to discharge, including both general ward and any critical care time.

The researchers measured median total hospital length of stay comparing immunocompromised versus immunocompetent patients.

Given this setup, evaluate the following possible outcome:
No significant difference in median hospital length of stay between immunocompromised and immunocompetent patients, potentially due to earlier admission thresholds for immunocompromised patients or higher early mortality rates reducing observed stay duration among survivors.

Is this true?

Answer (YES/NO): NO